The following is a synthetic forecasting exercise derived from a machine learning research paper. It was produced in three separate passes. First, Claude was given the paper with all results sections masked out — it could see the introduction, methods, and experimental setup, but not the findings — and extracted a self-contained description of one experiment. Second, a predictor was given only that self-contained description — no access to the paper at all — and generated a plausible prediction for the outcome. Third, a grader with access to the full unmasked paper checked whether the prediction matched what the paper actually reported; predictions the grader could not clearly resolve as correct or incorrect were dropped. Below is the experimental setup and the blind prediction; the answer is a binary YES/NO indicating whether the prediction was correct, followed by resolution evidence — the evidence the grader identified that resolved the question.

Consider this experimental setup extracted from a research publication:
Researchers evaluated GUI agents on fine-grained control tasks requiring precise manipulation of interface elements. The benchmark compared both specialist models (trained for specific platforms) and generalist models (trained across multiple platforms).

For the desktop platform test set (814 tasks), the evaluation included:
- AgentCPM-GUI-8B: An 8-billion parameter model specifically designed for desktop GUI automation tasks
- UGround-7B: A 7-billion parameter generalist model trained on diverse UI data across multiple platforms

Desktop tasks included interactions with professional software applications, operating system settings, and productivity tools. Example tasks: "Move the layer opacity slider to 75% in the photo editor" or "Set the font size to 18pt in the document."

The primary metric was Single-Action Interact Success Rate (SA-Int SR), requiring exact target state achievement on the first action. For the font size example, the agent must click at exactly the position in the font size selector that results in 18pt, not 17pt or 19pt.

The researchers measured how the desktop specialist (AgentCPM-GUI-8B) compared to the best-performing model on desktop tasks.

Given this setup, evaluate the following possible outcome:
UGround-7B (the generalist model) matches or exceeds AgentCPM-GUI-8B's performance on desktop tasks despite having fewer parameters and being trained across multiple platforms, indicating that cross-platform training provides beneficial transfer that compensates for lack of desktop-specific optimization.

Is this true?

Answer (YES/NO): YES